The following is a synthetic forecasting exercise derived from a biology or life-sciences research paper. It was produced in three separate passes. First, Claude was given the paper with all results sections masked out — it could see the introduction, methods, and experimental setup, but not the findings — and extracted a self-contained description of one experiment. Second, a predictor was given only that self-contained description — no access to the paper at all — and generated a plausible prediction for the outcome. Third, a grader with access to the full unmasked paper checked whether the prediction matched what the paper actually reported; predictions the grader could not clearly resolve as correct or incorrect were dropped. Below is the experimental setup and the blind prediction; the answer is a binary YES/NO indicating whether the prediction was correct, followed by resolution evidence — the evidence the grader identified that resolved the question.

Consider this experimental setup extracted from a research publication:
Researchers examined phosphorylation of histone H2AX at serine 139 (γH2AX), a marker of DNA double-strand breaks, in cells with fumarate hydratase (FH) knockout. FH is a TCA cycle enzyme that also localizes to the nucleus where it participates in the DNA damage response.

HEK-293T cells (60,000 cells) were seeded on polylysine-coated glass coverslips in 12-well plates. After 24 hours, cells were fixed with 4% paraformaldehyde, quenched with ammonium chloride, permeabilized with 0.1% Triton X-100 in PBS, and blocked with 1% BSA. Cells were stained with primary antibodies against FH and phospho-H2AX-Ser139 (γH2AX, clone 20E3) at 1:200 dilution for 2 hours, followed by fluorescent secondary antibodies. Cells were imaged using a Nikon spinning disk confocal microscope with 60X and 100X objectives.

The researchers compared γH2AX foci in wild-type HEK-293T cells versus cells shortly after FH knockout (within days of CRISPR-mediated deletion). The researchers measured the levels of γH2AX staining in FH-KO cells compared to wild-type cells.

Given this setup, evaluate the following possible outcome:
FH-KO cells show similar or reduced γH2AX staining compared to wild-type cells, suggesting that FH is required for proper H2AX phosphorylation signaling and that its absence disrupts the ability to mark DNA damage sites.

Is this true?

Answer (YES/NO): NO